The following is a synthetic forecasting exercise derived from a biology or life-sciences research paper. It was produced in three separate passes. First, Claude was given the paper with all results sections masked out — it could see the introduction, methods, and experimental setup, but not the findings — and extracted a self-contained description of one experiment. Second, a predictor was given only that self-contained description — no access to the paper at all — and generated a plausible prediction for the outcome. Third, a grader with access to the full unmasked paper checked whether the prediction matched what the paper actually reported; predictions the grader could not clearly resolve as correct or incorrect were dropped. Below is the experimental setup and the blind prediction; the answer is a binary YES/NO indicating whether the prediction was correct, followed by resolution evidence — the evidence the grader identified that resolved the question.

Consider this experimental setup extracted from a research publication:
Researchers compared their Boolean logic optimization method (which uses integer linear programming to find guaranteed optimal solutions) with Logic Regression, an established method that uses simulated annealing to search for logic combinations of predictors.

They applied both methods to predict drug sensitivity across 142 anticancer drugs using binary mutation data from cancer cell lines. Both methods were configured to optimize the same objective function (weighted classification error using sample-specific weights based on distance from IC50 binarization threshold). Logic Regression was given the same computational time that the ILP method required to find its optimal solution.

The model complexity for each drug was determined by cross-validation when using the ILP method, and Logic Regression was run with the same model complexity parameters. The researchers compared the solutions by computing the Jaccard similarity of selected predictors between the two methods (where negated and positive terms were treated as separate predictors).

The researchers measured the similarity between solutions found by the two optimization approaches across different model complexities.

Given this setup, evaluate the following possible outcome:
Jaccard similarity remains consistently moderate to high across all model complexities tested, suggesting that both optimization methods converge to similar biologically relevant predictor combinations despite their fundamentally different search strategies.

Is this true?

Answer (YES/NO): YES